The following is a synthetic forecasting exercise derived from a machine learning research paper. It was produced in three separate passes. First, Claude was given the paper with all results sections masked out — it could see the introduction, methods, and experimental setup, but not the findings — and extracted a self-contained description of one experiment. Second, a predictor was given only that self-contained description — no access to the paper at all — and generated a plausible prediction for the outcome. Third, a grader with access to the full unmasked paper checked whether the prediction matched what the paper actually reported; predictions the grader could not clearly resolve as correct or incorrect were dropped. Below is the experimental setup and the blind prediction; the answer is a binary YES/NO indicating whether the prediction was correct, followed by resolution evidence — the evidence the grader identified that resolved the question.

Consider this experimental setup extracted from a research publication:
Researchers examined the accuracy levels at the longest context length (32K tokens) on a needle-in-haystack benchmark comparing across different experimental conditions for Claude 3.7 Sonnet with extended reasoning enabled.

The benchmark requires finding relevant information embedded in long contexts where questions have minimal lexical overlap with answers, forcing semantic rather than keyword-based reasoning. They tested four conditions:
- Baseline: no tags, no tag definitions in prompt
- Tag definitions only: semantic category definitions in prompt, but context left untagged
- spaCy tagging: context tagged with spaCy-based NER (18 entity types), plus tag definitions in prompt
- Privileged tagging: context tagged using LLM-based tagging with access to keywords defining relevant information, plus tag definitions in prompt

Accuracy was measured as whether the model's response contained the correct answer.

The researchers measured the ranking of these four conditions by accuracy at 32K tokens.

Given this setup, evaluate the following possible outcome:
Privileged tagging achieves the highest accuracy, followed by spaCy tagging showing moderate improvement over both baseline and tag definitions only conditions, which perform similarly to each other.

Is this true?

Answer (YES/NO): NO